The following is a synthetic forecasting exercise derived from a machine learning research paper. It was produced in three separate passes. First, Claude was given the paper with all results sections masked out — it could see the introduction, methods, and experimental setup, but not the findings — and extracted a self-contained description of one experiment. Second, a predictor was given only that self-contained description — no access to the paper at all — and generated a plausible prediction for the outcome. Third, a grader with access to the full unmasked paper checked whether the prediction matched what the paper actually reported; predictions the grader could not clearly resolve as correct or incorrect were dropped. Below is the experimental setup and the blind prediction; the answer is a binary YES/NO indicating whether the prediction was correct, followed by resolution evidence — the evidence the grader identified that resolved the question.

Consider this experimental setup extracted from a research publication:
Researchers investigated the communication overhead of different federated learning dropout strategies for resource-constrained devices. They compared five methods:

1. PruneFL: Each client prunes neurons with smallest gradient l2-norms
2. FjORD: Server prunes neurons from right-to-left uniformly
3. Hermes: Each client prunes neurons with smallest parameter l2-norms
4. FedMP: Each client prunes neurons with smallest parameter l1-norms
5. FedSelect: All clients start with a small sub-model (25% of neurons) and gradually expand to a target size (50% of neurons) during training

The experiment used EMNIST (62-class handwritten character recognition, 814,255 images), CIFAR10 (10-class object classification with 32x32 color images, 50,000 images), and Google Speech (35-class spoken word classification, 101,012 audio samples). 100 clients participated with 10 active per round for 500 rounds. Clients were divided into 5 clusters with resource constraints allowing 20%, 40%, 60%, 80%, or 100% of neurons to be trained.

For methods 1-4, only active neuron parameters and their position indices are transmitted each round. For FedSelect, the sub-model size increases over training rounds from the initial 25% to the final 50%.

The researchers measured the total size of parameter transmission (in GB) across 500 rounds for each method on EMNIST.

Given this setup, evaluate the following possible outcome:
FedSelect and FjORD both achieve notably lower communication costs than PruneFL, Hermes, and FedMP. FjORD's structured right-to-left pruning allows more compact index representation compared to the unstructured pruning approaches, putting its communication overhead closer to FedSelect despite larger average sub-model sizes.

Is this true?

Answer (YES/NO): NO